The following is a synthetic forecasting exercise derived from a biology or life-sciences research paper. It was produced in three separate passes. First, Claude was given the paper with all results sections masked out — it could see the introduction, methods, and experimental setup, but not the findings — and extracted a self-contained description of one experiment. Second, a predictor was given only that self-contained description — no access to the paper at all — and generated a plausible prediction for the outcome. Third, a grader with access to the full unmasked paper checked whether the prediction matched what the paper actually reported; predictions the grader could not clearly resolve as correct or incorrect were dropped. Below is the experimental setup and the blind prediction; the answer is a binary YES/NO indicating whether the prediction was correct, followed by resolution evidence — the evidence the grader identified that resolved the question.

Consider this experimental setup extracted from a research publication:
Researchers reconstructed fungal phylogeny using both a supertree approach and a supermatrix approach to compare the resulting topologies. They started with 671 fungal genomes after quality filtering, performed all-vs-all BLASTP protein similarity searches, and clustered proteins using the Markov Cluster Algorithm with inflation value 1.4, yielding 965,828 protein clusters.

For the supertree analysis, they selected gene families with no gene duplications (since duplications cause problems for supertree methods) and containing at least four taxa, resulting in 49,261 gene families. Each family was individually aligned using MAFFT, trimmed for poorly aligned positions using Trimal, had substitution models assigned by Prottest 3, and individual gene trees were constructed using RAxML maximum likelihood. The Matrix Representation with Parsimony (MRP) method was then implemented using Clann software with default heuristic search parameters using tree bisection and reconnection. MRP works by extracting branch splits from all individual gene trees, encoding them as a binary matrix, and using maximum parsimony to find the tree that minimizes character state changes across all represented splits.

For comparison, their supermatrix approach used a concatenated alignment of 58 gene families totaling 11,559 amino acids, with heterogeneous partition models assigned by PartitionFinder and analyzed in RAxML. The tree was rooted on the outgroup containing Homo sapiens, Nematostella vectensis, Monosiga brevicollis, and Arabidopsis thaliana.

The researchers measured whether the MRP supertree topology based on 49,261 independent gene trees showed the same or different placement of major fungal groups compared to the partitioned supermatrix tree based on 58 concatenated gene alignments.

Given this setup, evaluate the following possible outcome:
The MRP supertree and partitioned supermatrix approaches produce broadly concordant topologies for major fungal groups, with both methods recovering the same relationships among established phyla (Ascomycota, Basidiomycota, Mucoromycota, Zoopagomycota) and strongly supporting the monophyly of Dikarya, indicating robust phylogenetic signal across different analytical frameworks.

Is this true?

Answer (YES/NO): NO